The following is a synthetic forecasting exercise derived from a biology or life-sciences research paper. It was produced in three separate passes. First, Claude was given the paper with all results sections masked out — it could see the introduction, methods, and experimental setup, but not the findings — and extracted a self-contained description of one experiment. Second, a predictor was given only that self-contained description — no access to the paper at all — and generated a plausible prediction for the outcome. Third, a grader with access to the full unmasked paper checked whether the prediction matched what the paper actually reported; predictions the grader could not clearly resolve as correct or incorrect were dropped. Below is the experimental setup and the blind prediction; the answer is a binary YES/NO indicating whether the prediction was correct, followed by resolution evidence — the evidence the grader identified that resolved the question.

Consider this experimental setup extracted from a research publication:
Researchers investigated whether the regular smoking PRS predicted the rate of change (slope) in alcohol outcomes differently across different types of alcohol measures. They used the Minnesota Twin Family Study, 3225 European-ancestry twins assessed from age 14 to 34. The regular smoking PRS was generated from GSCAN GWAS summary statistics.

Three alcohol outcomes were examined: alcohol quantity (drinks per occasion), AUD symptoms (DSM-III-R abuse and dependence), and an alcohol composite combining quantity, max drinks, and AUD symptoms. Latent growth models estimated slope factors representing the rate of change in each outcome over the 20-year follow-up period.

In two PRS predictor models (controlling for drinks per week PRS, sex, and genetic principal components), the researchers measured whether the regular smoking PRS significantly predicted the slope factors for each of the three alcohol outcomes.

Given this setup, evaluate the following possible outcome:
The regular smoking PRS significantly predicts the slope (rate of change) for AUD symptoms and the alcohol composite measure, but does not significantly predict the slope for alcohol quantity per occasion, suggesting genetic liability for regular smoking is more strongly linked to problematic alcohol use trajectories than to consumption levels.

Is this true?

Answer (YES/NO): YES